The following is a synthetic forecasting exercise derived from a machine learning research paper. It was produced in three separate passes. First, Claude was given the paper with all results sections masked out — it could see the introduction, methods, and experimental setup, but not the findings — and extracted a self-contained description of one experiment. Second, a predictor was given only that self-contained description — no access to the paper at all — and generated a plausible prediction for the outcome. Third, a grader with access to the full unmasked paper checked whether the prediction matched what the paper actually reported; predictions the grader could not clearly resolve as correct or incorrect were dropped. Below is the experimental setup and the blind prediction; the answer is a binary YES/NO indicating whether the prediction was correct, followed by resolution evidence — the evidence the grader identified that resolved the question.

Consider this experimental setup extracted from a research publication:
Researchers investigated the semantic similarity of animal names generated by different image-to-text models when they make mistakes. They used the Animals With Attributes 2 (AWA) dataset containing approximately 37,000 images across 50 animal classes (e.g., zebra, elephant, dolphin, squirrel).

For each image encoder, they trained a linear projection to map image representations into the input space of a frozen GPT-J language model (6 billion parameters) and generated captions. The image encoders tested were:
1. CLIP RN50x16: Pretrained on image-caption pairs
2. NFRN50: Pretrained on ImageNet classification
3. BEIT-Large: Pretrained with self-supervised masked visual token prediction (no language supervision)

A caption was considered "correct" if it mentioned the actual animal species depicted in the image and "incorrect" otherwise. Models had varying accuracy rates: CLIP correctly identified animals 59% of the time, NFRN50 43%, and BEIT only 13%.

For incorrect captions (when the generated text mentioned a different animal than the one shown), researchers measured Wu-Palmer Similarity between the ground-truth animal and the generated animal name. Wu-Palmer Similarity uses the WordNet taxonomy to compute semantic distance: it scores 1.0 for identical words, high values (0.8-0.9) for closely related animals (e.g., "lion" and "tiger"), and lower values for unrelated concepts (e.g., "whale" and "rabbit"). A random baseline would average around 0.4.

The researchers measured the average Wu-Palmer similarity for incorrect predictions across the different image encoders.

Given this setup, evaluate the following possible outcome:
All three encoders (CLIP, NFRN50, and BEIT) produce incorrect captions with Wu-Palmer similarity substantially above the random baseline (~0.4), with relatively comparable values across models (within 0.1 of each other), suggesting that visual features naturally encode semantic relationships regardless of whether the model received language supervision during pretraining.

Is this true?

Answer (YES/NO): YES